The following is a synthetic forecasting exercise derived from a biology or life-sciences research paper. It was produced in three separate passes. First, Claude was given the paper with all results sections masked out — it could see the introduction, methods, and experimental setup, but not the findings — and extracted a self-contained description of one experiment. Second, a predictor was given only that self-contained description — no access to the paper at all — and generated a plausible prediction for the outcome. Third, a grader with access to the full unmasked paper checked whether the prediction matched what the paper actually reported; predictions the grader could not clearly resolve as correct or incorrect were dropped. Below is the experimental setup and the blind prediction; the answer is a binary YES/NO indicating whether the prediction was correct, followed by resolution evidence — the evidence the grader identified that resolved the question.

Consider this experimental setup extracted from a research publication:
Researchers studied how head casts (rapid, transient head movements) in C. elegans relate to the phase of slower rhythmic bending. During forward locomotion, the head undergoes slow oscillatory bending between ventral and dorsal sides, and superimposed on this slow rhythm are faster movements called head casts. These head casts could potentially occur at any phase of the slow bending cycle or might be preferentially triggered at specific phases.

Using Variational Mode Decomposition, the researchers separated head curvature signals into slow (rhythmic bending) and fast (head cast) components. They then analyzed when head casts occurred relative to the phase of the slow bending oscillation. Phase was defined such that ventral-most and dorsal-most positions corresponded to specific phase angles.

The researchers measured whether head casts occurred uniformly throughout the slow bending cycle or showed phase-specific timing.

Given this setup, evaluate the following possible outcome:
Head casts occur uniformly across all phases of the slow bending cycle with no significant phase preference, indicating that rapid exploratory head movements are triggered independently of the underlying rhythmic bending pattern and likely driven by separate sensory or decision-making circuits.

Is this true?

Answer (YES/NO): NO